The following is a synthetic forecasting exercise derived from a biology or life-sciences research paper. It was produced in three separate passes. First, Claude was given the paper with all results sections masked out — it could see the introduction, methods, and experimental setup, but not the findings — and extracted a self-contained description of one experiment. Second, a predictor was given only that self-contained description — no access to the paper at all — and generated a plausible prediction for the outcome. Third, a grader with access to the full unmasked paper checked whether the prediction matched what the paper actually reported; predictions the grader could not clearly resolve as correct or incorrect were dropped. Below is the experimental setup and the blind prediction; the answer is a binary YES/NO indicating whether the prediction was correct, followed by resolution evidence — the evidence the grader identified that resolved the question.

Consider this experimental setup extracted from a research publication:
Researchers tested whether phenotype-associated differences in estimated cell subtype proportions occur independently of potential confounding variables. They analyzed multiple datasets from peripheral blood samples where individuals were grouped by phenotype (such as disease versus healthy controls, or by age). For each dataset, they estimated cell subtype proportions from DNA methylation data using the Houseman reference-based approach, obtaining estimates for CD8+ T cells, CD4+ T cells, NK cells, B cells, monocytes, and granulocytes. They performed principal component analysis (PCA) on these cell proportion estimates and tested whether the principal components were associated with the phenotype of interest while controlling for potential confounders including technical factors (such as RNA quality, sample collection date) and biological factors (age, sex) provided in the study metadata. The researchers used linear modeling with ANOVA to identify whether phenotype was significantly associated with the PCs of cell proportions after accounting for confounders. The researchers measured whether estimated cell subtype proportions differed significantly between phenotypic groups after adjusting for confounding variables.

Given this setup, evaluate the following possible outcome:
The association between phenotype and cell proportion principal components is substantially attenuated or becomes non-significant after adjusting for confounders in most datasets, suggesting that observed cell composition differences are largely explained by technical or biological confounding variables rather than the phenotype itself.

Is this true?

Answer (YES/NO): NO